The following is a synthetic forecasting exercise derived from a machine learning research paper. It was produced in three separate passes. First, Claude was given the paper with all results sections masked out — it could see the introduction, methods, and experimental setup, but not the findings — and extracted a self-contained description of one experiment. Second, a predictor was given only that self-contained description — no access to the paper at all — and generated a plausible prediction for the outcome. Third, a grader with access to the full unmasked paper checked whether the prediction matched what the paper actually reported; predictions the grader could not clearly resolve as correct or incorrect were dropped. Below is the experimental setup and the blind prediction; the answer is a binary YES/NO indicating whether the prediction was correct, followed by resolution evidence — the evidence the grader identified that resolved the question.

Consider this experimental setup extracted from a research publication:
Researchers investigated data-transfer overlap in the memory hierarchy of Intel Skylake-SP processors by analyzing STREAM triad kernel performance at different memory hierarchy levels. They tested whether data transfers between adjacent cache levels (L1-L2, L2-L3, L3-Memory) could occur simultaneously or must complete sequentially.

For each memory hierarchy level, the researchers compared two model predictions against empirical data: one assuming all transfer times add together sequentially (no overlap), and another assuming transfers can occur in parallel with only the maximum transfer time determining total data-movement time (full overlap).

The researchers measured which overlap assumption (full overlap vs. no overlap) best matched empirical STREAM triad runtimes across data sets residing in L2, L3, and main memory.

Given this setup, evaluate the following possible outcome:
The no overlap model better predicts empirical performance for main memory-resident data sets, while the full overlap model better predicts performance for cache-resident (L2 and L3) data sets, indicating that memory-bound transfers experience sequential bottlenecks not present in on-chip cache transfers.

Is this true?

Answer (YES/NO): NO